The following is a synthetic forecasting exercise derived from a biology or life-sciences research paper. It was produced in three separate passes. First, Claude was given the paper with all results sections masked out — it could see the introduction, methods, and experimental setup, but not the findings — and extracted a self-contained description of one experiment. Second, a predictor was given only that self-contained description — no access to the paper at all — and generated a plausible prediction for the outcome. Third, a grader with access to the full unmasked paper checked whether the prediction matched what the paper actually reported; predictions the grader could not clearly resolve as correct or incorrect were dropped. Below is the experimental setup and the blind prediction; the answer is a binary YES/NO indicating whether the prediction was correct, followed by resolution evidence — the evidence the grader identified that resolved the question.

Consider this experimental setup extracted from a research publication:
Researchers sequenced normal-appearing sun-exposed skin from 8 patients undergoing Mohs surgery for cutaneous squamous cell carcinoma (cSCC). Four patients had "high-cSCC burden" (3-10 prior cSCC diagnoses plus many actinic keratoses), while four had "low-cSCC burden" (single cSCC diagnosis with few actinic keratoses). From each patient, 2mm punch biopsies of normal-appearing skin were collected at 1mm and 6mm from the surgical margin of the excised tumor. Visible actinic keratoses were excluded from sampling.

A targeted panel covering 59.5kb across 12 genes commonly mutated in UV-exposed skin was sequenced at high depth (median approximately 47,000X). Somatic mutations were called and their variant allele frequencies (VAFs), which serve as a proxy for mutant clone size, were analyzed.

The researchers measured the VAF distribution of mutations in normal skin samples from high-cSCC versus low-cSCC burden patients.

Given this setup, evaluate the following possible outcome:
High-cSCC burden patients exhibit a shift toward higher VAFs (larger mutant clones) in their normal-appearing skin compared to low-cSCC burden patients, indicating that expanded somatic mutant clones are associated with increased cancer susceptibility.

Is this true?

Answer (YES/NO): NO